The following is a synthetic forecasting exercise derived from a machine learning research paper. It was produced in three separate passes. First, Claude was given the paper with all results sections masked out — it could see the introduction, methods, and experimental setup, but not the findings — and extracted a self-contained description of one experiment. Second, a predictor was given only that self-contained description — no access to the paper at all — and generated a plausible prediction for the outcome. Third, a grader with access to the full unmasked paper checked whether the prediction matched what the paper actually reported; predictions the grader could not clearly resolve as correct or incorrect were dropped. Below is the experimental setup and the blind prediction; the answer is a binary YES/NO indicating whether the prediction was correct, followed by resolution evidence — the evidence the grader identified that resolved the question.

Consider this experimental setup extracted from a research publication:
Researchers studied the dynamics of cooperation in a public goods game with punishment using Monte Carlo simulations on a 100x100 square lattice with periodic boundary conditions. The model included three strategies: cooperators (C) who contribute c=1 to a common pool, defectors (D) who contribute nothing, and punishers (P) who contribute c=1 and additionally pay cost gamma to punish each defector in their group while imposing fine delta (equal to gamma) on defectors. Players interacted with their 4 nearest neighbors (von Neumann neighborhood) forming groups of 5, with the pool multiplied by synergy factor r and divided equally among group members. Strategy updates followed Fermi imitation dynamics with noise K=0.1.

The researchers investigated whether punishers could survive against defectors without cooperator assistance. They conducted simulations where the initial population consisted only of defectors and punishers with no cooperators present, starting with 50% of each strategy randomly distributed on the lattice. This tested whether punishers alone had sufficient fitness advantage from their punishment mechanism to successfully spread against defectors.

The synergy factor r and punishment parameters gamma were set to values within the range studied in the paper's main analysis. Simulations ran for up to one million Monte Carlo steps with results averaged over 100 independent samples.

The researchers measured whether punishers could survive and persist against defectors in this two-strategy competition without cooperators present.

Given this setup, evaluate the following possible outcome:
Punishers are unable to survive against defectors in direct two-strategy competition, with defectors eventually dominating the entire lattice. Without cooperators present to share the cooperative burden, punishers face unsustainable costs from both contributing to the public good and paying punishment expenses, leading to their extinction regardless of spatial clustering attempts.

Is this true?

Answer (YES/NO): NO